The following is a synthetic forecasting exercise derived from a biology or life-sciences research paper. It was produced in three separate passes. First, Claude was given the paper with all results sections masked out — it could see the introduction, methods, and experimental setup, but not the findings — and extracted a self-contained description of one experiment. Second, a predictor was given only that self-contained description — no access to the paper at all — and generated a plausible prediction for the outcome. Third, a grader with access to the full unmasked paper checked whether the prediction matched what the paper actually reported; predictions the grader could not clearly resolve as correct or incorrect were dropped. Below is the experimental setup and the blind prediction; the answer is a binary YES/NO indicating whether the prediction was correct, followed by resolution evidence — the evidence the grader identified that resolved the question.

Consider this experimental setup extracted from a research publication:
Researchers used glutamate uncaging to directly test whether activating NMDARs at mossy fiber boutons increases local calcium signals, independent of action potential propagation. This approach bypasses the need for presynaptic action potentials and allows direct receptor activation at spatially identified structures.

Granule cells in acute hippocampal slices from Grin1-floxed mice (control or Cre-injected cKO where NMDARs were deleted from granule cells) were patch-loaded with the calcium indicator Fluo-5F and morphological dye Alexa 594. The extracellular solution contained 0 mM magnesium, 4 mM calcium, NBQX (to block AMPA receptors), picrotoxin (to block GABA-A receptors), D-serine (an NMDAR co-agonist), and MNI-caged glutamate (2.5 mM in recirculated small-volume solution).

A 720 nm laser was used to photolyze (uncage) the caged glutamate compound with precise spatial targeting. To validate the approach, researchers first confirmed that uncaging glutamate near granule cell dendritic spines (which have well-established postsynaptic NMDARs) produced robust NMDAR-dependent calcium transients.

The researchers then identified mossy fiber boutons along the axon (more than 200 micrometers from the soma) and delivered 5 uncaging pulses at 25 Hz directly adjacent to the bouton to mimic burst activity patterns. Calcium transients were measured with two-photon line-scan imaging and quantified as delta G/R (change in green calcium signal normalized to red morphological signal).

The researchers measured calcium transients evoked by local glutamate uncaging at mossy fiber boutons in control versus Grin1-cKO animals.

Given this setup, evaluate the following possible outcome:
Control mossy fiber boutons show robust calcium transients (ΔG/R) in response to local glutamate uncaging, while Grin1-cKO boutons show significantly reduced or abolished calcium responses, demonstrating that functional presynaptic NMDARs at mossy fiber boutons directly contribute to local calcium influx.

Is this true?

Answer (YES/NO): YES